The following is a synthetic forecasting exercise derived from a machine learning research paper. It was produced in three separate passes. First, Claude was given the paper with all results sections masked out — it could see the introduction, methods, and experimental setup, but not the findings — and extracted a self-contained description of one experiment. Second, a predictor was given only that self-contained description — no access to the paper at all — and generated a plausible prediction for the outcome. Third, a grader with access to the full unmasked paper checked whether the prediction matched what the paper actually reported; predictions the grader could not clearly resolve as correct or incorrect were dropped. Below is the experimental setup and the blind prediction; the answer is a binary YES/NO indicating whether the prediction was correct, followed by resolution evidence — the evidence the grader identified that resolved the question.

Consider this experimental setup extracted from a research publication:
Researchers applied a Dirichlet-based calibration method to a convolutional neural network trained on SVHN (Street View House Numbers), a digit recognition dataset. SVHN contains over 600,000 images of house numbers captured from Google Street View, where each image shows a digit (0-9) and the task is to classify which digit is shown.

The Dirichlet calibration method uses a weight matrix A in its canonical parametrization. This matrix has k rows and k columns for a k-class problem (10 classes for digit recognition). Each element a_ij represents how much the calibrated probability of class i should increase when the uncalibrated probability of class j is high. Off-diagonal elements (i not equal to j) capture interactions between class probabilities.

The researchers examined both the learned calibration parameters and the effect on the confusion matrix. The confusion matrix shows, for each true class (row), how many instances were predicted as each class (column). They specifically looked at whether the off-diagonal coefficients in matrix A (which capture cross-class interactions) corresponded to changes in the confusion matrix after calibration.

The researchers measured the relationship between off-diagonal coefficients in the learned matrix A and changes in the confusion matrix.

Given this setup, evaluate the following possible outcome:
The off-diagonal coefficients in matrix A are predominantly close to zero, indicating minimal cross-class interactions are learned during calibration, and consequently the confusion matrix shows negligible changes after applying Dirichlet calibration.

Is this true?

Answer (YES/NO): NO